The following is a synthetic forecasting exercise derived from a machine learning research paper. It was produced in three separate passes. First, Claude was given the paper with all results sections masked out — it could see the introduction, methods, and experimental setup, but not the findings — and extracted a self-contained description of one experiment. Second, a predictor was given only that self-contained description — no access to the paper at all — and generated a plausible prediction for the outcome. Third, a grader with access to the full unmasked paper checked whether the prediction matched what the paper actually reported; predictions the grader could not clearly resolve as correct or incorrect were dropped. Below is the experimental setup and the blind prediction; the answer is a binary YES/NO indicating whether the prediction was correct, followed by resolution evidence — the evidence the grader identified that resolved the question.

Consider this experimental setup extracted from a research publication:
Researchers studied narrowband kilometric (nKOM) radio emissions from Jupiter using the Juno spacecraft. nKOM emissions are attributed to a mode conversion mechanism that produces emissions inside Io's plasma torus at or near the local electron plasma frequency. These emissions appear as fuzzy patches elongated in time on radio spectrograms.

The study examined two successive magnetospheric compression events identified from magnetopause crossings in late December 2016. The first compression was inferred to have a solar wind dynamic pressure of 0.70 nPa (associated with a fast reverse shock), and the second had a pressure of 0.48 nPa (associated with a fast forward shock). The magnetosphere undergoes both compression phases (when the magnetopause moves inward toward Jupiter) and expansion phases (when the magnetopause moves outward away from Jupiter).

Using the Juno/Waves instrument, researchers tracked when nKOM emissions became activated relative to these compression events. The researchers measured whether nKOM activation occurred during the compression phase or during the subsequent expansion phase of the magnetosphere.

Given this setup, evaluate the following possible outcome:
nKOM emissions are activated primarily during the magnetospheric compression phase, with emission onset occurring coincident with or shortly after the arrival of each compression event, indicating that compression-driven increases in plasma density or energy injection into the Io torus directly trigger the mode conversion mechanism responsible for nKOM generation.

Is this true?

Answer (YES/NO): NO